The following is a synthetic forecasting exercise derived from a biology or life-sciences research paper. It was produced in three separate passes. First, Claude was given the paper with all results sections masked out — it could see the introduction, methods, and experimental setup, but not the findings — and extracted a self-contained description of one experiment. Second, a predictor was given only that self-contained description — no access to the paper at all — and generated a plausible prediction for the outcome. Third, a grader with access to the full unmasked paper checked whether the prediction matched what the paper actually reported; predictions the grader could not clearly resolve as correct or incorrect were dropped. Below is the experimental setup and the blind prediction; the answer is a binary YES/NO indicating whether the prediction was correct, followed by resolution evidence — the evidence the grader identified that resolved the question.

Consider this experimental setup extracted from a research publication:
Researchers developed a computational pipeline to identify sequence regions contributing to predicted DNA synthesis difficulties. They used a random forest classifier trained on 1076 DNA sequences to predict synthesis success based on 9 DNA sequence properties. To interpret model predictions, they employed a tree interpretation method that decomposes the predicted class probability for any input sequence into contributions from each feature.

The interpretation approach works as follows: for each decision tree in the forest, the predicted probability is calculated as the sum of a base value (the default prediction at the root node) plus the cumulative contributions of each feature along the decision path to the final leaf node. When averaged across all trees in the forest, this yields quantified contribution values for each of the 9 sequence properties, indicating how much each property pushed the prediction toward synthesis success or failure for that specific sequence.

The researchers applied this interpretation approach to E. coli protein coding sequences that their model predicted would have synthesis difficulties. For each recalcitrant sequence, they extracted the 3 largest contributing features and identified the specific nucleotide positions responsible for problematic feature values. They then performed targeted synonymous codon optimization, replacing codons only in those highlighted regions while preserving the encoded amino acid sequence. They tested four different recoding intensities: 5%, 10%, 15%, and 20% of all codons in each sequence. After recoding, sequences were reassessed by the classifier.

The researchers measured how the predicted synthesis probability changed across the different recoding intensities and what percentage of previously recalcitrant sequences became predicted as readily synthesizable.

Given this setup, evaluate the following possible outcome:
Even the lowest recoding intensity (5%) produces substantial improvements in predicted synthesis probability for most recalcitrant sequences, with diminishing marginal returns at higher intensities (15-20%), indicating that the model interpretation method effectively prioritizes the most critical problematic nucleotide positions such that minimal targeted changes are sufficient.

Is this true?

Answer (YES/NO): YES